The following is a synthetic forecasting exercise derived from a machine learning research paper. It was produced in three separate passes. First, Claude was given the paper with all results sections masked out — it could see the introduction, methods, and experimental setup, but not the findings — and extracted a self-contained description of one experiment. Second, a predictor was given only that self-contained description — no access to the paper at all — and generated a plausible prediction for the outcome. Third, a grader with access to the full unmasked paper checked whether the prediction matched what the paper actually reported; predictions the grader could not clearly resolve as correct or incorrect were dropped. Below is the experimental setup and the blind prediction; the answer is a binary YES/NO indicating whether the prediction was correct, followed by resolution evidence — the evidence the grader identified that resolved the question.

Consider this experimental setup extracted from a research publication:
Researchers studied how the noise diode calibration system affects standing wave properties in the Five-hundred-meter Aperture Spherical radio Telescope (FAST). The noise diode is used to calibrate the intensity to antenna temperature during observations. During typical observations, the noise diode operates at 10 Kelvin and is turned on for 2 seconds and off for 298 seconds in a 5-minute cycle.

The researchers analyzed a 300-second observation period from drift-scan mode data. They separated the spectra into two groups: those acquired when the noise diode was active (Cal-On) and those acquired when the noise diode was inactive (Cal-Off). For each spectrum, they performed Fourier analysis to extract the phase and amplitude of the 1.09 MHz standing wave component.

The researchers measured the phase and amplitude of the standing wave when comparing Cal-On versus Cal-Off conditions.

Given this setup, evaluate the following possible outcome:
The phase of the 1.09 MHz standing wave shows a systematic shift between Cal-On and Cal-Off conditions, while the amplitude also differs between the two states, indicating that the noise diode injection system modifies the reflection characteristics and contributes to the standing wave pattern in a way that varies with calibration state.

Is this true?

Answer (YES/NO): YES